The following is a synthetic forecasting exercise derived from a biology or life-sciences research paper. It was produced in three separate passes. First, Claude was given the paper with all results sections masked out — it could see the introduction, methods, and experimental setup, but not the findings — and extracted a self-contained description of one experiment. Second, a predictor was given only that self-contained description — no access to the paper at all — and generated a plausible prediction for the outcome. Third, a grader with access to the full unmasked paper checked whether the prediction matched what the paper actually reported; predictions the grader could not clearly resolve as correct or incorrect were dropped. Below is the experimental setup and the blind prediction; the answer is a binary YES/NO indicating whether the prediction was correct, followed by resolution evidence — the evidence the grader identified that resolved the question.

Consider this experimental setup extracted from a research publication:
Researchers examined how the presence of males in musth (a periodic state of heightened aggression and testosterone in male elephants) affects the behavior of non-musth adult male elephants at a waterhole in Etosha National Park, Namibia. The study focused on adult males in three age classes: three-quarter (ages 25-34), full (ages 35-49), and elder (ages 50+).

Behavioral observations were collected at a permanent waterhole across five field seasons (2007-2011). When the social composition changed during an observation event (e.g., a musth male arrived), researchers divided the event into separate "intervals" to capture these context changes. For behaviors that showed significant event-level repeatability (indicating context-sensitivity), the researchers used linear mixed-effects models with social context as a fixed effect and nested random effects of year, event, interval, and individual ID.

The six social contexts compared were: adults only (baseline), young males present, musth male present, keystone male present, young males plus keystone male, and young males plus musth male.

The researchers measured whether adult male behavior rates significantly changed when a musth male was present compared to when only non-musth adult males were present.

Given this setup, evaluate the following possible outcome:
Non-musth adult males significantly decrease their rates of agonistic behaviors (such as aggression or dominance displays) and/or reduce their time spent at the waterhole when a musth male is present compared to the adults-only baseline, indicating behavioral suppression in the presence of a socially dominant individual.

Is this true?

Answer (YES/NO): NO